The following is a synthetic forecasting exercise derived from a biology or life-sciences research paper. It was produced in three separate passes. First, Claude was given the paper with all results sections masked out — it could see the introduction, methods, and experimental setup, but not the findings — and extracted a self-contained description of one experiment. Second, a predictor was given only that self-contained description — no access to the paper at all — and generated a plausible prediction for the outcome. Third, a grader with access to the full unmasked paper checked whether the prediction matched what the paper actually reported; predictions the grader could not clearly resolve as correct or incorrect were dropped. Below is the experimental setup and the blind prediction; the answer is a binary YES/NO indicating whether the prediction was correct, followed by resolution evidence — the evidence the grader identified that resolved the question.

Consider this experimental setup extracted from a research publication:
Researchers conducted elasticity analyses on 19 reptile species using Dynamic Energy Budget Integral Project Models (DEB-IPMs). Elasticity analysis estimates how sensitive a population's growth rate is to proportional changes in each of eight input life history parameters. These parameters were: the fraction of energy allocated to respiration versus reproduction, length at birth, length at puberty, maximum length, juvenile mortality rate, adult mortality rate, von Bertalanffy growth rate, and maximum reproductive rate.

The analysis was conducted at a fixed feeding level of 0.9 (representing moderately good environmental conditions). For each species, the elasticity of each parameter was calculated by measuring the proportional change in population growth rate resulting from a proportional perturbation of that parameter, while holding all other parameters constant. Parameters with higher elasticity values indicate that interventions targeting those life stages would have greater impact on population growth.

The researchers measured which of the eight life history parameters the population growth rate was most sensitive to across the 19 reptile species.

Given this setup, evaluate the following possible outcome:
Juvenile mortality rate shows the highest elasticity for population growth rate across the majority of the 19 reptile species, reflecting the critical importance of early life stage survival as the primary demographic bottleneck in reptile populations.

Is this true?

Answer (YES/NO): NO